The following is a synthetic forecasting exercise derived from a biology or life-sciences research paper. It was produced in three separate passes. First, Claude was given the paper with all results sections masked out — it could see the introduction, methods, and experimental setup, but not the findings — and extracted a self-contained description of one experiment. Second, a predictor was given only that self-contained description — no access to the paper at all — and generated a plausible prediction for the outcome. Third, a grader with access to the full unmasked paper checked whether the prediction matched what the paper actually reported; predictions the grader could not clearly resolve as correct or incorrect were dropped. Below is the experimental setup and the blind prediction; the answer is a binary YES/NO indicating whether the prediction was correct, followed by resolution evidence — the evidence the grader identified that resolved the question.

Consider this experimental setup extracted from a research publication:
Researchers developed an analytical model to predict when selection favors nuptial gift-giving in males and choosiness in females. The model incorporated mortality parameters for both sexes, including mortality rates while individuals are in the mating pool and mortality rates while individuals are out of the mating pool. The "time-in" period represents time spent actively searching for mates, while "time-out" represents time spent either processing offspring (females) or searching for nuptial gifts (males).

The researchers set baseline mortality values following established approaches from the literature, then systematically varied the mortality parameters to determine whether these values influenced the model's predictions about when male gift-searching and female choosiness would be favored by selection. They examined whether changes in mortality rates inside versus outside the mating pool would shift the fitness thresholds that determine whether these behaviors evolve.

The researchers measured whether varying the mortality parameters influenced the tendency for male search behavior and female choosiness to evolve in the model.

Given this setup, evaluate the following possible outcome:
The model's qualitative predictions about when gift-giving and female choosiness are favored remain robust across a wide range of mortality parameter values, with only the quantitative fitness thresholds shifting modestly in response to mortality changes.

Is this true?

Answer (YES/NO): NO